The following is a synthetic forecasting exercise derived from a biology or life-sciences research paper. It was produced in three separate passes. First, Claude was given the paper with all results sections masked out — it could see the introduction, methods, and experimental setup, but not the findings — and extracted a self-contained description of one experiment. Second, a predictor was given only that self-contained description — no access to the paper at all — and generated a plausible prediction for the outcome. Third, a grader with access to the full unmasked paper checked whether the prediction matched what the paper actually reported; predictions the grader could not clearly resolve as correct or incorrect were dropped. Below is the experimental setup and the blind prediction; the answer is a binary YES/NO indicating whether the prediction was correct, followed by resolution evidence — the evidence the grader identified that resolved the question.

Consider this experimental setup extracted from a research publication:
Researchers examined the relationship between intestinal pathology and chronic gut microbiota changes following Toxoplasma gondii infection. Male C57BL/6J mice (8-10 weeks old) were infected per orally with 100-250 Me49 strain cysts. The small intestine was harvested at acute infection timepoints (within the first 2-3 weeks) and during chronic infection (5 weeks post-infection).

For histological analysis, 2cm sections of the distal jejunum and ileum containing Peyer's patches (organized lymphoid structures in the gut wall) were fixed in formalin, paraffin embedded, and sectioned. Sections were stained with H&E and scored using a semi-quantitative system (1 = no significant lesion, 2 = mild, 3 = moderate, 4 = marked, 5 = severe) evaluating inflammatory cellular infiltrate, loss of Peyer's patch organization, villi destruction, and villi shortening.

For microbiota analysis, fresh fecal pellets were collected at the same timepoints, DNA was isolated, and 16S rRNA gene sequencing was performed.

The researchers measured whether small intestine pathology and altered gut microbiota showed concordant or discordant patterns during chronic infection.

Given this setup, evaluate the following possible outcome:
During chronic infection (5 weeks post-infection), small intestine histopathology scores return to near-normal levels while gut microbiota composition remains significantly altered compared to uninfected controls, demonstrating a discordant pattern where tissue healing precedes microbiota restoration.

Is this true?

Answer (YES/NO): YES